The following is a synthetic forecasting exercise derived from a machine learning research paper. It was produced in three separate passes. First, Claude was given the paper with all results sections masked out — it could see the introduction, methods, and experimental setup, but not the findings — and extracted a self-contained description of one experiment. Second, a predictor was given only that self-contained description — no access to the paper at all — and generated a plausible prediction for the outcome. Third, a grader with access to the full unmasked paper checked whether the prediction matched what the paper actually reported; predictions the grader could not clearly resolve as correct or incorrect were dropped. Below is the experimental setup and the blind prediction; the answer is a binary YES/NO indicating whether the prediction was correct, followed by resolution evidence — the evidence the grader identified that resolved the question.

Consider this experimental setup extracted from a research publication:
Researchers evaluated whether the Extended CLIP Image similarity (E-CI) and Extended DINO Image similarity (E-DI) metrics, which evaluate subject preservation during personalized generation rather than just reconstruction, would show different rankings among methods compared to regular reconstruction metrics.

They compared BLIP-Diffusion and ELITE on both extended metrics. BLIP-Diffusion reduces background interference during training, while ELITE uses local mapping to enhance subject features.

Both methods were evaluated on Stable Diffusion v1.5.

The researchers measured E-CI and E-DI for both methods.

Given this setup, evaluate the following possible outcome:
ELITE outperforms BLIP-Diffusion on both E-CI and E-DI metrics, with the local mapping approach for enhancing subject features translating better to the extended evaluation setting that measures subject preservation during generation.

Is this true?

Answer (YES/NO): NO